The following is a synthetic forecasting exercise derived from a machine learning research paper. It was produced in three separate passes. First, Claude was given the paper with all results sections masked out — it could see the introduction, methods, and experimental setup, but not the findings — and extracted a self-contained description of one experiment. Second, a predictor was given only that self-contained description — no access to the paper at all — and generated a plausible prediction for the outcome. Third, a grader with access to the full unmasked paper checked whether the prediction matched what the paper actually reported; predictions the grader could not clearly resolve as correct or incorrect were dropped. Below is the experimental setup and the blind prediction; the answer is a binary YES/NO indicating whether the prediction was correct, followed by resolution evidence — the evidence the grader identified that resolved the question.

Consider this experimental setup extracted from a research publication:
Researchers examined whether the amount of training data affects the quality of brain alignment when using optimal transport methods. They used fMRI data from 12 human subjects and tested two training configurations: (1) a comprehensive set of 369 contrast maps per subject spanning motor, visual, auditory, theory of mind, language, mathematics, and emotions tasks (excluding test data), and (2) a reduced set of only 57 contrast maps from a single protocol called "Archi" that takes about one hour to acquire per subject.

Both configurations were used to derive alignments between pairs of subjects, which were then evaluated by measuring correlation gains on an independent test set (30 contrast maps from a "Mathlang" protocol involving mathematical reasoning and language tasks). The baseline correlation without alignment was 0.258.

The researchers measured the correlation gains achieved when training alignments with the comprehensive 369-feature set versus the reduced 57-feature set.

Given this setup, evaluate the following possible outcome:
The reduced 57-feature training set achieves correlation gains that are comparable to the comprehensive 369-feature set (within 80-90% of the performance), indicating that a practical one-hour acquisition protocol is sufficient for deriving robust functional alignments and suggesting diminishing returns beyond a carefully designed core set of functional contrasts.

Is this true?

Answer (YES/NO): YES